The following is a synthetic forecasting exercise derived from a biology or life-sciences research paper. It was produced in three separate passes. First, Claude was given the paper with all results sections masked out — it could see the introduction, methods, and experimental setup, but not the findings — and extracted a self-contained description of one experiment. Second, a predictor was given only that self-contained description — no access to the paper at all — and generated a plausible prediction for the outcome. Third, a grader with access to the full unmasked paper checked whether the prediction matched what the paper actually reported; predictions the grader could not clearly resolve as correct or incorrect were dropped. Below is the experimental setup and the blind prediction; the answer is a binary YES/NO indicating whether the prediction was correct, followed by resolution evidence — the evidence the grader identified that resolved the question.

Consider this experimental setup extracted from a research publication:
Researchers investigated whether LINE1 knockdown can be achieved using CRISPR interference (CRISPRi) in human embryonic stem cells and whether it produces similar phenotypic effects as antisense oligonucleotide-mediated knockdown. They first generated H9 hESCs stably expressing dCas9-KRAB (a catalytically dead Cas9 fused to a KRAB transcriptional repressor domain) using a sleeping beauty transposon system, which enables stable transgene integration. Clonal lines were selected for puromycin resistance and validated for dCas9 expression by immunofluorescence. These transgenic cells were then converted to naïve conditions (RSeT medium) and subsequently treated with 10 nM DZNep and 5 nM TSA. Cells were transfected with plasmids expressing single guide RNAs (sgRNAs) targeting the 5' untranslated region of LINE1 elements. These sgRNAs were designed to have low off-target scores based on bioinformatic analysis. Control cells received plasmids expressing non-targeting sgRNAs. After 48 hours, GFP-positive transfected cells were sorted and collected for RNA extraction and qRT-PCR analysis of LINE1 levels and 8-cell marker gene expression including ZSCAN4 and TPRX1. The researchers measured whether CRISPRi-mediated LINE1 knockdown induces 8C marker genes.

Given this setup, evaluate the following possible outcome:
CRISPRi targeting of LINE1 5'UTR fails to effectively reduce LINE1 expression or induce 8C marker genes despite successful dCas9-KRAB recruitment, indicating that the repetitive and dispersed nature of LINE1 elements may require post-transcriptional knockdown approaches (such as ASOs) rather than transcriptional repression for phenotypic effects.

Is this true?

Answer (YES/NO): NO